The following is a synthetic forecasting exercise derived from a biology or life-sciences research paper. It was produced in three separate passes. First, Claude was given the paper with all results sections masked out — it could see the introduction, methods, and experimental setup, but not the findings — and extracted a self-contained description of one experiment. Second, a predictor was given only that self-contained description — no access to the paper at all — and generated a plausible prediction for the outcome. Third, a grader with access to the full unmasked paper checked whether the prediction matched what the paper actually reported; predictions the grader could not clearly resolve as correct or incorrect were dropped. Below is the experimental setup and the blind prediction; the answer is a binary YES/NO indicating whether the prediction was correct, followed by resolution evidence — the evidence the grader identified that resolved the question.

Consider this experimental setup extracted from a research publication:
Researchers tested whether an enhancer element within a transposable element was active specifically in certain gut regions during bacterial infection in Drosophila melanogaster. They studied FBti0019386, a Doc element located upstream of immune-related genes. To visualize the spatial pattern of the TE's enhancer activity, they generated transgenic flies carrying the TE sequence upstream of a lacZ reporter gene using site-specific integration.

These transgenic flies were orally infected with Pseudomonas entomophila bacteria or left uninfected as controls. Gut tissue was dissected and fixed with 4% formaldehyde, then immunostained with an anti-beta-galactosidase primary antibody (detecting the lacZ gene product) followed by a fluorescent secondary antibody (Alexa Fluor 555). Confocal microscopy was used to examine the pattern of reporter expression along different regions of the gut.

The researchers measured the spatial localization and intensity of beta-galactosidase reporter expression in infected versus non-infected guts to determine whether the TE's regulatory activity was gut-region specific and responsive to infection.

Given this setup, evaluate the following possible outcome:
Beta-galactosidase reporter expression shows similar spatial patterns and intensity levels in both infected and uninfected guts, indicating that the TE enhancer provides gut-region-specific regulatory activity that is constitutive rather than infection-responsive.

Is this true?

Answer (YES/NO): NO